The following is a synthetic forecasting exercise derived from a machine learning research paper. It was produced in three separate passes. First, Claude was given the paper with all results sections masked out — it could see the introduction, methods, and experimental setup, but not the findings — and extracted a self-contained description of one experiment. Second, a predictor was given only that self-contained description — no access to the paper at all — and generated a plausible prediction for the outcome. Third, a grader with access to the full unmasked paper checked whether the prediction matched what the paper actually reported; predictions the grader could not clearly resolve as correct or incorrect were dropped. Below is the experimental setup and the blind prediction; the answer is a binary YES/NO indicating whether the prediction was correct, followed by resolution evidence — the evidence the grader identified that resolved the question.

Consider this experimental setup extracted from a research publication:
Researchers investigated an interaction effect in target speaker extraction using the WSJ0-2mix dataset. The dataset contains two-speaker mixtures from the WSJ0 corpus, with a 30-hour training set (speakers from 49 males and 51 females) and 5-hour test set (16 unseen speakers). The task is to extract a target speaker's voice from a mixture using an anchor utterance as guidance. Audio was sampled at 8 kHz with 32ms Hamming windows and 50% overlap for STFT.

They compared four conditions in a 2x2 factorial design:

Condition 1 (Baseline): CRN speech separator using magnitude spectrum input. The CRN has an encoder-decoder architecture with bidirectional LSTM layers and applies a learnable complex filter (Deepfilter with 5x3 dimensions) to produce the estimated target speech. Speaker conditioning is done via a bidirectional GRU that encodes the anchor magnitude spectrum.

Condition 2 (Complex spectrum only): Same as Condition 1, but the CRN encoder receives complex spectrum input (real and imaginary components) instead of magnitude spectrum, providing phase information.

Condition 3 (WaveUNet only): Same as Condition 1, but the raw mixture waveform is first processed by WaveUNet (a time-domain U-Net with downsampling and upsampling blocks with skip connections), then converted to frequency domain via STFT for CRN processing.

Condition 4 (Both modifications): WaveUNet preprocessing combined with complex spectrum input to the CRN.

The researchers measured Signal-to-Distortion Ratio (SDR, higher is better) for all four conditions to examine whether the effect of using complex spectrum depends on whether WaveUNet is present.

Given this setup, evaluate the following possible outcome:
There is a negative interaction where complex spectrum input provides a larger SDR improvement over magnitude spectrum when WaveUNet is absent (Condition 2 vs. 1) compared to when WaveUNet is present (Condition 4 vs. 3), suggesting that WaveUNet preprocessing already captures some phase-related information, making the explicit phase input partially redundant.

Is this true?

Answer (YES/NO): NO